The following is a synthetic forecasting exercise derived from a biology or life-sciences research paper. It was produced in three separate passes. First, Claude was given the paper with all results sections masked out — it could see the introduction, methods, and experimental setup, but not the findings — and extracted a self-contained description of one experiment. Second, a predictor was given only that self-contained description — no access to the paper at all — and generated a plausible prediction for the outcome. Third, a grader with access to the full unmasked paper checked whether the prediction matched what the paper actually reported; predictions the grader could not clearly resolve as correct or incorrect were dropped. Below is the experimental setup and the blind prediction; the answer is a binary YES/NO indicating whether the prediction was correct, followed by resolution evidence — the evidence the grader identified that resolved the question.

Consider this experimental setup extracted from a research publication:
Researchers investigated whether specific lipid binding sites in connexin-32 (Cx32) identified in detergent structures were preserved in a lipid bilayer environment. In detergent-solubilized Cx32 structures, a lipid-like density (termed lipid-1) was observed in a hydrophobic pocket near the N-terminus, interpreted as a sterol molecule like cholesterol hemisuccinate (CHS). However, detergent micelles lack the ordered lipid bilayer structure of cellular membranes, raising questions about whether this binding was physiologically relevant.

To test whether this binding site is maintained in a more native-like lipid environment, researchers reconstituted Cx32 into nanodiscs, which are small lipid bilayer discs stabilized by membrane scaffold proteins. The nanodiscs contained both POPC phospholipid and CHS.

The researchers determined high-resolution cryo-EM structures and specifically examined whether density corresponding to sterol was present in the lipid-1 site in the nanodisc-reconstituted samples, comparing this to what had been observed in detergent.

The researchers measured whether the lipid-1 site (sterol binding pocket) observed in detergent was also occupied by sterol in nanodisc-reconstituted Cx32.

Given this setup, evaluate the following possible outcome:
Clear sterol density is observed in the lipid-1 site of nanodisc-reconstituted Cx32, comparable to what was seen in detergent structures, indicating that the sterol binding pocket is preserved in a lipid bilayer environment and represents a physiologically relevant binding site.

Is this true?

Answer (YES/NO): YES